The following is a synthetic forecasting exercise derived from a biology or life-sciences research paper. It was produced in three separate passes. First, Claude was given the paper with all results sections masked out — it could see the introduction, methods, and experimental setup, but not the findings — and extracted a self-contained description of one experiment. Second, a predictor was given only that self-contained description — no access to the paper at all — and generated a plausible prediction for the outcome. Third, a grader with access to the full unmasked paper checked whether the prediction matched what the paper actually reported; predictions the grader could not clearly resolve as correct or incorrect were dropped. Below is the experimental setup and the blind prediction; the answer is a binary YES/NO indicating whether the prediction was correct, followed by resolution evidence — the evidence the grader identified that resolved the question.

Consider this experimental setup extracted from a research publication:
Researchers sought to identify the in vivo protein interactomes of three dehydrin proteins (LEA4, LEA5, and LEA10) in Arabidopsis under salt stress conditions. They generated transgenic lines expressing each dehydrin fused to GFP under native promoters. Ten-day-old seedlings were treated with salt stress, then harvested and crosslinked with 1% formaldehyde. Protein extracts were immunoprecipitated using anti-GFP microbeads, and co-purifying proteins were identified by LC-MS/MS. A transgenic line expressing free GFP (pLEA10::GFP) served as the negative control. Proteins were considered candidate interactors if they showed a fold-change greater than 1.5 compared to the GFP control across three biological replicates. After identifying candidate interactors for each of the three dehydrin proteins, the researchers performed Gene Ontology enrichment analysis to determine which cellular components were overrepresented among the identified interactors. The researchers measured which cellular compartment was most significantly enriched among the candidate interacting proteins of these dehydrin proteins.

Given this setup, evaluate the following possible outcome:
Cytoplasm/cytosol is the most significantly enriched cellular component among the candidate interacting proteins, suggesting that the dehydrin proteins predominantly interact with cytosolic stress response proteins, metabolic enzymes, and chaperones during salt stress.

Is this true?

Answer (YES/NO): NO